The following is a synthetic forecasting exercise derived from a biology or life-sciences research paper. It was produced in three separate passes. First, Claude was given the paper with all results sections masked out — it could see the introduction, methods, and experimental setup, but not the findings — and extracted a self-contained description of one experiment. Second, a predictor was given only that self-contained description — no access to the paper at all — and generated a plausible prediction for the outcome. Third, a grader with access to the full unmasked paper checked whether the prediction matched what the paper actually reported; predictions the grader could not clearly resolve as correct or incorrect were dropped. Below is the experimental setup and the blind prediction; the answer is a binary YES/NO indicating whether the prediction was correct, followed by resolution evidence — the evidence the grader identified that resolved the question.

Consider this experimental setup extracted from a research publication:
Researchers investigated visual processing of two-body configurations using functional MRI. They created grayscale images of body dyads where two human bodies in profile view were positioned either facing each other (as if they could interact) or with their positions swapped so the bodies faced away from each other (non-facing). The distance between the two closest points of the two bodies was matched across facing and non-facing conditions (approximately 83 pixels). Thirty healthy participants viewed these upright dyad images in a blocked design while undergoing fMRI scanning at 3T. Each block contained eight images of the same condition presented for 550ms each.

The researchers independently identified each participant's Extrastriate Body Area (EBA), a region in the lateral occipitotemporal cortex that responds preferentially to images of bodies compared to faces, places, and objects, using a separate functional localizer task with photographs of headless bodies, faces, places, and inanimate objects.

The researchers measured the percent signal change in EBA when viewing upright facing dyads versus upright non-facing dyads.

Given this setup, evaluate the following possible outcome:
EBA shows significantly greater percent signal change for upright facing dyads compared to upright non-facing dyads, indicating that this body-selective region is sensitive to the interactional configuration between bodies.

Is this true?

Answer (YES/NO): YES